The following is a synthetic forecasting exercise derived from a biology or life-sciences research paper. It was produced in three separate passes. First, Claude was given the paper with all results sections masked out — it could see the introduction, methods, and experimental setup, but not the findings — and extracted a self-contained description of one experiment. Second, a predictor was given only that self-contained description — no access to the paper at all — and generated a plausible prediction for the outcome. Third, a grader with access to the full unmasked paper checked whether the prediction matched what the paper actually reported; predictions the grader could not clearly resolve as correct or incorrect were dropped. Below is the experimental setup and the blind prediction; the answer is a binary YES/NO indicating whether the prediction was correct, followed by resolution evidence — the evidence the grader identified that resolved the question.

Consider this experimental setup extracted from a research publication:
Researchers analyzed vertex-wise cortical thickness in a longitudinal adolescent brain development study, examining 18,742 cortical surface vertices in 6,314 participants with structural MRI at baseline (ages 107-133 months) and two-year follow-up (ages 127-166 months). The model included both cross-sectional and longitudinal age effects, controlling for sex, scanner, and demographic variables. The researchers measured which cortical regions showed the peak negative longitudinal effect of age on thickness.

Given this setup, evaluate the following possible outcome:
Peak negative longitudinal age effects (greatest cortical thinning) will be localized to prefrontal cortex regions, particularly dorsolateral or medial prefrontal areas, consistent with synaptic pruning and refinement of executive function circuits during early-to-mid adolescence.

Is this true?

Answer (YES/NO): NO